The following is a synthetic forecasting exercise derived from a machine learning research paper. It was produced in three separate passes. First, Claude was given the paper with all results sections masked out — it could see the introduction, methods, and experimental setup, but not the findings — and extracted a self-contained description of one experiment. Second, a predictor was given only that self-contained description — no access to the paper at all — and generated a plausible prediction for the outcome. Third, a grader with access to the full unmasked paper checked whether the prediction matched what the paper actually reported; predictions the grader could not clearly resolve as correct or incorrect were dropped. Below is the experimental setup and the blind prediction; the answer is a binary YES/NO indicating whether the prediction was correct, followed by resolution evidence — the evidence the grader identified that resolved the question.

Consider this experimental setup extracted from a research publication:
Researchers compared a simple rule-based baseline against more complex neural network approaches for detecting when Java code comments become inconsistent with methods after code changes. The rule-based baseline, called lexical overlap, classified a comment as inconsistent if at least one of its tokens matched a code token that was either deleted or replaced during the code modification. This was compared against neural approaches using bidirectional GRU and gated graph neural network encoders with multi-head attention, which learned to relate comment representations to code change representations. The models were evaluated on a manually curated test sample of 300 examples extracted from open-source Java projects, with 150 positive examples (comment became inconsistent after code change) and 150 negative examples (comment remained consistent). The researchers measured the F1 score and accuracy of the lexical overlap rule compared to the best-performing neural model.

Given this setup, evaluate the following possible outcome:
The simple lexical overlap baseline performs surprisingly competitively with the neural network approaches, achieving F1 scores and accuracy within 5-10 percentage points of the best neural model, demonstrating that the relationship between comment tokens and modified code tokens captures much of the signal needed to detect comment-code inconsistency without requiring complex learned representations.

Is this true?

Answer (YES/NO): NO